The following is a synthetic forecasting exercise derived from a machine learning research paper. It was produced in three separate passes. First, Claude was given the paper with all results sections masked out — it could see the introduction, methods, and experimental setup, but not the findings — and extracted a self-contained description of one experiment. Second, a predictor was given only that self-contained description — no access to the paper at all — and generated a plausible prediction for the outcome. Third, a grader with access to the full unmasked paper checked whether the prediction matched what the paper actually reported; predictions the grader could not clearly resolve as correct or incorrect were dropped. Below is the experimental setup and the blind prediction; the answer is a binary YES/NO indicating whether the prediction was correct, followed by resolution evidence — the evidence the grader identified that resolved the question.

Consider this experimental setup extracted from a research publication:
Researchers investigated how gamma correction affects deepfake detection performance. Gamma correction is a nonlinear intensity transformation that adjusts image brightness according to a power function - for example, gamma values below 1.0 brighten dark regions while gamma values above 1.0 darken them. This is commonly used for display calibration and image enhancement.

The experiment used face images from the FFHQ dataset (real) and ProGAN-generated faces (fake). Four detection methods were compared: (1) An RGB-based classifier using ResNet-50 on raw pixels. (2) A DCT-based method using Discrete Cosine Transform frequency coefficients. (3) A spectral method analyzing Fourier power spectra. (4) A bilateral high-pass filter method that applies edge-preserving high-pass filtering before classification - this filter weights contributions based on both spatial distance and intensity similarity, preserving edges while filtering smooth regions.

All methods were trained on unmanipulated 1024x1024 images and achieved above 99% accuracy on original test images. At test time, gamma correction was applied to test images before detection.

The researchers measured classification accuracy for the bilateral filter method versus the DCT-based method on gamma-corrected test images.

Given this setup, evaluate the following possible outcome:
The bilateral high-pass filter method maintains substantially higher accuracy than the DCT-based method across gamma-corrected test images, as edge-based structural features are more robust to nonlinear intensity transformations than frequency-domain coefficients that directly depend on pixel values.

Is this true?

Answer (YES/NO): YES